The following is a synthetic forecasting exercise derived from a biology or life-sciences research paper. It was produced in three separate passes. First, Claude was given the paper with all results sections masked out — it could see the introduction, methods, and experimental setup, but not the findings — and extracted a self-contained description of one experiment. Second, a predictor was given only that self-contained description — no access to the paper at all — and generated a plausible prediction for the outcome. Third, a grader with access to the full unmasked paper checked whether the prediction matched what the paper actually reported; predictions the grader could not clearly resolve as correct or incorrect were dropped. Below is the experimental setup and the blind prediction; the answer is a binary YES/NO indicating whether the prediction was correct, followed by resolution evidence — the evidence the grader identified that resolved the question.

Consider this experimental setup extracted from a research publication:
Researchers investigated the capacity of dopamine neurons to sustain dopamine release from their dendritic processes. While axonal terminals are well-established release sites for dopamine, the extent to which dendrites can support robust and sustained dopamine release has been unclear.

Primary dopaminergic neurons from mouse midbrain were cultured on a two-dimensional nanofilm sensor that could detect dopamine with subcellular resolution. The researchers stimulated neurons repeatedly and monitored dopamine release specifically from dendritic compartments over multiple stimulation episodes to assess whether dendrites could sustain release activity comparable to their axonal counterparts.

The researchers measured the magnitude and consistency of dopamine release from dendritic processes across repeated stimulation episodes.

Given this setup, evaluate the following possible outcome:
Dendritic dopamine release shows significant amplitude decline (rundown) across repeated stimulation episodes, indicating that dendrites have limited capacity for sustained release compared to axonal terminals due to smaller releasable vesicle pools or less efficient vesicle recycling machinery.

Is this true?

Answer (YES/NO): NO